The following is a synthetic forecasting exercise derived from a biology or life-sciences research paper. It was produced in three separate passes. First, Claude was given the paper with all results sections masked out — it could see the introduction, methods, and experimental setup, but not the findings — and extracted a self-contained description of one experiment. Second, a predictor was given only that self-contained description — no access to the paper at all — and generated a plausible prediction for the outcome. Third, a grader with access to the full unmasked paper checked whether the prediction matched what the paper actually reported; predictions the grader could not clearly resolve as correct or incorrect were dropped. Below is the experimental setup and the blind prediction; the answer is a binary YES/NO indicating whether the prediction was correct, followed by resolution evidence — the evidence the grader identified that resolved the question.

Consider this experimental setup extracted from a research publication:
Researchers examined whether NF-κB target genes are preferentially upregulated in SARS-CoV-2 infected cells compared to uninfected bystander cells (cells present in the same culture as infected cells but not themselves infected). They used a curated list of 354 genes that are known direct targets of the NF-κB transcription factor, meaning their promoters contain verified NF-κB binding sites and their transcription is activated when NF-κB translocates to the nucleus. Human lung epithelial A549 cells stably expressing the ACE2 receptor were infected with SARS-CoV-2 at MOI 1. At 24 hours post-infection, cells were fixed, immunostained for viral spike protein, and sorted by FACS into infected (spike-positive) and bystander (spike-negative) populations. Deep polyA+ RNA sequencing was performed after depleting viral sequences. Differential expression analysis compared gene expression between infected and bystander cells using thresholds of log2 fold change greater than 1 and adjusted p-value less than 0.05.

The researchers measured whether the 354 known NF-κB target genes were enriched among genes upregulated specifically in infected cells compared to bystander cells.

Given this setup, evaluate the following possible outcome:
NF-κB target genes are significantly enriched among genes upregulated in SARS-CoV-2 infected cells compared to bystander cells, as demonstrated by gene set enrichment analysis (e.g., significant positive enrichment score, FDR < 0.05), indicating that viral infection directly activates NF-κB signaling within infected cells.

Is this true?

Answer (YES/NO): YES